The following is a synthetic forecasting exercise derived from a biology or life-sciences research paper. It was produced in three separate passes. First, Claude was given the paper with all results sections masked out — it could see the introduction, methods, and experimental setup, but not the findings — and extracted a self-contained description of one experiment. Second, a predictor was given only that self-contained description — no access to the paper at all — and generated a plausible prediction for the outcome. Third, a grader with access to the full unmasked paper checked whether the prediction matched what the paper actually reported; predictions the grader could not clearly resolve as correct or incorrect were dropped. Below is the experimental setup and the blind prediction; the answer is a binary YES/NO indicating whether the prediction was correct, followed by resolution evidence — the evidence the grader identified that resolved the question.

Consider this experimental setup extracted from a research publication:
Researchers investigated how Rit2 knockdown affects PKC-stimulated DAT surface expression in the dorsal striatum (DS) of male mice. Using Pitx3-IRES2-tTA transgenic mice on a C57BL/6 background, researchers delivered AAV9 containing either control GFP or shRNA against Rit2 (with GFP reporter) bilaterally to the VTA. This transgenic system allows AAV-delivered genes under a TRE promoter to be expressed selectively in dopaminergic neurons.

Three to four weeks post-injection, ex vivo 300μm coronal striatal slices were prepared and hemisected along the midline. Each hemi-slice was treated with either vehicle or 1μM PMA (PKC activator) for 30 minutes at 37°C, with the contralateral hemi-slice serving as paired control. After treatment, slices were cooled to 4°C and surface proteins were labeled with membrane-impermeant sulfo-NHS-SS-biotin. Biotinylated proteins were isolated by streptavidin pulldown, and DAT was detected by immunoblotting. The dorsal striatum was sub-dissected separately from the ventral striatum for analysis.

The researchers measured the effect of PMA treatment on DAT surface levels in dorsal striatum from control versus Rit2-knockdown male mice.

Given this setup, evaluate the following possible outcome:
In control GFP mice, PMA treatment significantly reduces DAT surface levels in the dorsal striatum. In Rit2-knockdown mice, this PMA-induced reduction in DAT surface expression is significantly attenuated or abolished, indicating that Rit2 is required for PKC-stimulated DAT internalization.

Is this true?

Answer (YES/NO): NO